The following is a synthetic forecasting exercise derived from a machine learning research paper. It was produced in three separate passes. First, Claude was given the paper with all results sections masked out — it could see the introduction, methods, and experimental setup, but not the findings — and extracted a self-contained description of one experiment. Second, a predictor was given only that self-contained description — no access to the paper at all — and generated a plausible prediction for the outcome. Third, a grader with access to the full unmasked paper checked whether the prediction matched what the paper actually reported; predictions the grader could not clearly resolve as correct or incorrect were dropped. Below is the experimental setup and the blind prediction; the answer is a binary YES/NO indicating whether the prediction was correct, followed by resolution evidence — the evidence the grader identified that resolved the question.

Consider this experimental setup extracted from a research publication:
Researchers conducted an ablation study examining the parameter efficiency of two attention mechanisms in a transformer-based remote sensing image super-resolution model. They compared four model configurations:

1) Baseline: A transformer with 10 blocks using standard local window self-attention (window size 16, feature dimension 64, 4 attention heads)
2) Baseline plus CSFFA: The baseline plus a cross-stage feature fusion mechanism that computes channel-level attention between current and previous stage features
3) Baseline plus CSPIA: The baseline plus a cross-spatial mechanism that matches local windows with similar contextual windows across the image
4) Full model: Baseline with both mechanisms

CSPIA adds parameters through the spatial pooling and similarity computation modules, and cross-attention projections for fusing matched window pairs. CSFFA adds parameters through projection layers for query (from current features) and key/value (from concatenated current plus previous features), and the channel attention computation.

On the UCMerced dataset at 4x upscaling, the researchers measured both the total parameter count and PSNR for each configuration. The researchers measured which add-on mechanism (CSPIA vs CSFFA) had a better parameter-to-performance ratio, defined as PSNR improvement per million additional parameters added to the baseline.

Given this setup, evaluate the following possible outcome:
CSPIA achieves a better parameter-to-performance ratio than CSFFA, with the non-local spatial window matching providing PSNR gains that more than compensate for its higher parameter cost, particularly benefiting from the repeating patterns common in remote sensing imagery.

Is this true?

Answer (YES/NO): YES